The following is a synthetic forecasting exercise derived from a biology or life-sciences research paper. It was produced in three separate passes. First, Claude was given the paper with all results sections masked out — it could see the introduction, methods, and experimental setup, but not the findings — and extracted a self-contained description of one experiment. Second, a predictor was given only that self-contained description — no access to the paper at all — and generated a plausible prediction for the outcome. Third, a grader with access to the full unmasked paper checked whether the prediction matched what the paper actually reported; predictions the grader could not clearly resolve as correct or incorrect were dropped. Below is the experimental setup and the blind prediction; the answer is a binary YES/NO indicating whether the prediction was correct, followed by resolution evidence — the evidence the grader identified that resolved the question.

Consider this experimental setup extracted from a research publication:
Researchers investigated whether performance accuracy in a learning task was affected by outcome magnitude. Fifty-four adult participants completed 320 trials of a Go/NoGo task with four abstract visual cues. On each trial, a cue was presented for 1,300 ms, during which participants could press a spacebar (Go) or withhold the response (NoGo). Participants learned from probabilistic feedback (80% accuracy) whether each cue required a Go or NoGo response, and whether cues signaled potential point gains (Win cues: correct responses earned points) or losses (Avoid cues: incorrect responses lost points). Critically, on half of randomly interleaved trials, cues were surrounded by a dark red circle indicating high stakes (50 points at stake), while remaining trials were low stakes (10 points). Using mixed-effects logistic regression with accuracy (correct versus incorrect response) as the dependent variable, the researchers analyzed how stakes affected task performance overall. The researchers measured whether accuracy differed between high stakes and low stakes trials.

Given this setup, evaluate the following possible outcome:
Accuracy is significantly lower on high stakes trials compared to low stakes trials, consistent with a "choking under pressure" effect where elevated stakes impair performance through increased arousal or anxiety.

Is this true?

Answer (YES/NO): NO